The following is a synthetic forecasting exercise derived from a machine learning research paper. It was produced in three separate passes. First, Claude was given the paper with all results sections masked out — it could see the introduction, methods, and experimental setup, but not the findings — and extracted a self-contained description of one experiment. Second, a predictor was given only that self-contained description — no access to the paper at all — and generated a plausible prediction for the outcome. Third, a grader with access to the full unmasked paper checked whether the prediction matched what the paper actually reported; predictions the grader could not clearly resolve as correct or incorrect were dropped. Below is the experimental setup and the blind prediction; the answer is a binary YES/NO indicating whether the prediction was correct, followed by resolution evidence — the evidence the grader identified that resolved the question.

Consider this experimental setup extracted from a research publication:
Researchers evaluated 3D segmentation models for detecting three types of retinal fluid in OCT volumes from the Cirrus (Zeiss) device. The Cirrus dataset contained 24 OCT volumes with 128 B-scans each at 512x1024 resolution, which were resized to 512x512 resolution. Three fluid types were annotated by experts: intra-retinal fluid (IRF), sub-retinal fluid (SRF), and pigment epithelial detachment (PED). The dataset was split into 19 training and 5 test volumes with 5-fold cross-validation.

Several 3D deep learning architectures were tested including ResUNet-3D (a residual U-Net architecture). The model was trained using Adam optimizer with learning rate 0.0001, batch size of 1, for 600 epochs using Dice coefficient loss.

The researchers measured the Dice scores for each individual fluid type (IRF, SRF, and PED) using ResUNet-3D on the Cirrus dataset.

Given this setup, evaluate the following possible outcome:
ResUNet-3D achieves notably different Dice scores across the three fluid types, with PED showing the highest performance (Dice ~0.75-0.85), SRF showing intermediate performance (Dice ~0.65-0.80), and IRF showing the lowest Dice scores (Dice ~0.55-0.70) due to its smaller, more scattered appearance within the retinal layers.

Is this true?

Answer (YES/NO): NO